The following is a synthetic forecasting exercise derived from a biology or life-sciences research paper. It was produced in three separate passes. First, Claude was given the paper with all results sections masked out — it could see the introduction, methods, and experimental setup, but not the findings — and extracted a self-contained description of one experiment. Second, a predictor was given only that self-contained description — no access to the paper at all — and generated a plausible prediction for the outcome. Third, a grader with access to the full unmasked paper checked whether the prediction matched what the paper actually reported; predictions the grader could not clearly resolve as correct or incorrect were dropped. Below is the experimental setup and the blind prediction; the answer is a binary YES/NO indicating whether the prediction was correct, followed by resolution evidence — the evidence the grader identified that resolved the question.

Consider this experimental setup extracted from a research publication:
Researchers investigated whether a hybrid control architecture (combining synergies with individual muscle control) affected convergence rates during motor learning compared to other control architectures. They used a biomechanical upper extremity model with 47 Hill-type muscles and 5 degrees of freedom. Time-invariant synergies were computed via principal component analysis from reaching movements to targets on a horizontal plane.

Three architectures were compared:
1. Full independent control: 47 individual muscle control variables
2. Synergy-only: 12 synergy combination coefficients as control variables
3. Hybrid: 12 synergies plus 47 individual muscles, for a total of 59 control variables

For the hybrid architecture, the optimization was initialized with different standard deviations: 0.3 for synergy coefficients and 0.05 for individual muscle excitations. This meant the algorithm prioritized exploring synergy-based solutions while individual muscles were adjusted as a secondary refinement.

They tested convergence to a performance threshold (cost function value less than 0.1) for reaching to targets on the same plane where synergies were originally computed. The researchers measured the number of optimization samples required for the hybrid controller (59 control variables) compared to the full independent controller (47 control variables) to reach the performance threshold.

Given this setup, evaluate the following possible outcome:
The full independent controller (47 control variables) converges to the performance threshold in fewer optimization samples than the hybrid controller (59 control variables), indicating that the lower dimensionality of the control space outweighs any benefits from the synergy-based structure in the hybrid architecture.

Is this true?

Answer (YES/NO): NO